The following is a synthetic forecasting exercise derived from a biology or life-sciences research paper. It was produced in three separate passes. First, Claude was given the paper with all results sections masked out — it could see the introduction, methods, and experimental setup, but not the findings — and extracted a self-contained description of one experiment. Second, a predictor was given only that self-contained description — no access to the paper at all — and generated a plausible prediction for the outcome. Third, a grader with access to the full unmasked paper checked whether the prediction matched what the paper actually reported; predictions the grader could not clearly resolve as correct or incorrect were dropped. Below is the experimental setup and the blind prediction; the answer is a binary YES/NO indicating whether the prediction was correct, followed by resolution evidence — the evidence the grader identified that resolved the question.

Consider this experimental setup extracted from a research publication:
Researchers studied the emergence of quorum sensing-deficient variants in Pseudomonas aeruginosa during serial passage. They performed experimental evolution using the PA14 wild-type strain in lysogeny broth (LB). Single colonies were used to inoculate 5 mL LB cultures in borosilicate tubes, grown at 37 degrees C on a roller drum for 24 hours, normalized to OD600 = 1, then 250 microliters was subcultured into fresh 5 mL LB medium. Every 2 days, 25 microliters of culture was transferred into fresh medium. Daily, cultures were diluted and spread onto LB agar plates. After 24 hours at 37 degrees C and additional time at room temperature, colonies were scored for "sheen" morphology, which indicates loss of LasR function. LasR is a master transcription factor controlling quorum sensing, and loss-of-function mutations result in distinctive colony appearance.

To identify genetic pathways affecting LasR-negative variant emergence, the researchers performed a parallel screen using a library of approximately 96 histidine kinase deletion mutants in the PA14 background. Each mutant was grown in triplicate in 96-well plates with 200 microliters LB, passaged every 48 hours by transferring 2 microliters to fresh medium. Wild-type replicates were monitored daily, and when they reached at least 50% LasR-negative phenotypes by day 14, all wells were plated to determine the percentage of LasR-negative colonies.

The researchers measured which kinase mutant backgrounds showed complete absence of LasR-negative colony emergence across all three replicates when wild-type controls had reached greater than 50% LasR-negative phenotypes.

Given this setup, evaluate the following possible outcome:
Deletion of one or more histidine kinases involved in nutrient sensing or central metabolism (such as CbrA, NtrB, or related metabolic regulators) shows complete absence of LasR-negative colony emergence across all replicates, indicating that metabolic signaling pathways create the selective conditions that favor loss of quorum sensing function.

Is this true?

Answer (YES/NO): YES